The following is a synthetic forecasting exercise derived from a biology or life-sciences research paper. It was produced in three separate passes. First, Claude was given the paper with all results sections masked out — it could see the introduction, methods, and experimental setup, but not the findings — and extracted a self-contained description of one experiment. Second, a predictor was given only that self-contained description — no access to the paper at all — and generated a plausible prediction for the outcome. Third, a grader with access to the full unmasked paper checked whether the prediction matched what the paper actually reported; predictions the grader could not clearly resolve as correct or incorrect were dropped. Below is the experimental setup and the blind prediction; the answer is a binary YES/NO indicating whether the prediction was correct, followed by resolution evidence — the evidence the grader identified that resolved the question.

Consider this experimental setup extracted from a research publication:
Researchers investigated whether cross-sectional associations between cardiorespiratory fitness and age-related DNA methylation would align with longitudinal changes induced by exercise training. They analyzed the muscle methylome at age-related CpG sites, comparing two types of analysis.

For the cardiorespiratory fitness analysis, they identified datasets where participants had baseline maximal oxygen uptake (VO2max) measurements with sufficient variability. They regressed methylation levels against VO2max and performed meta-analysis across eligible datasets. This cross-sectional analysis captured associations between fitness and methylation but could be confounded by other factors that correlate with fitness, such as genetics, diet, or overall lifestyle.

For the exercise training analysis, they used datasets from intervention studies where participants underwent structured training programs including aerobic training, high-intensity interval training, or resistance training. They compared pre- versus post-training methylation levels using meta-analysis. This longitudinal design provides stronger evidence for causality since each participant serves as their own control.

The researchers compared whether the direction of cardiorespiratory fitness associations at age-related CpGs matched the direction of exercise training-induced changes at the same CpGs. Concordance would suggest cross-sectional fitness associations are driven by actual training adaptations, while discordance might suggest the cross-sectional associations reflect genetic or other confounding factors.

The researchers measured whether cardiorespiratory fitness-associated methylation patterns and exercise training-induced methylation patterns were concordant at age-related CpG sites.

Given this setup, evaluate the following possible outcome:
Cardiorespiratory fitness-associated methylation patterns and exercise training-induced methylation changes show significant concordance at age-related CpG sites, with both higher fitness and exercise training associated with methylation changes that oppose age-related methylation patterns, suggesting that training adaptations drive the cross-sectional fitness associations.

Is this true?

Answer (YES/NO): YES